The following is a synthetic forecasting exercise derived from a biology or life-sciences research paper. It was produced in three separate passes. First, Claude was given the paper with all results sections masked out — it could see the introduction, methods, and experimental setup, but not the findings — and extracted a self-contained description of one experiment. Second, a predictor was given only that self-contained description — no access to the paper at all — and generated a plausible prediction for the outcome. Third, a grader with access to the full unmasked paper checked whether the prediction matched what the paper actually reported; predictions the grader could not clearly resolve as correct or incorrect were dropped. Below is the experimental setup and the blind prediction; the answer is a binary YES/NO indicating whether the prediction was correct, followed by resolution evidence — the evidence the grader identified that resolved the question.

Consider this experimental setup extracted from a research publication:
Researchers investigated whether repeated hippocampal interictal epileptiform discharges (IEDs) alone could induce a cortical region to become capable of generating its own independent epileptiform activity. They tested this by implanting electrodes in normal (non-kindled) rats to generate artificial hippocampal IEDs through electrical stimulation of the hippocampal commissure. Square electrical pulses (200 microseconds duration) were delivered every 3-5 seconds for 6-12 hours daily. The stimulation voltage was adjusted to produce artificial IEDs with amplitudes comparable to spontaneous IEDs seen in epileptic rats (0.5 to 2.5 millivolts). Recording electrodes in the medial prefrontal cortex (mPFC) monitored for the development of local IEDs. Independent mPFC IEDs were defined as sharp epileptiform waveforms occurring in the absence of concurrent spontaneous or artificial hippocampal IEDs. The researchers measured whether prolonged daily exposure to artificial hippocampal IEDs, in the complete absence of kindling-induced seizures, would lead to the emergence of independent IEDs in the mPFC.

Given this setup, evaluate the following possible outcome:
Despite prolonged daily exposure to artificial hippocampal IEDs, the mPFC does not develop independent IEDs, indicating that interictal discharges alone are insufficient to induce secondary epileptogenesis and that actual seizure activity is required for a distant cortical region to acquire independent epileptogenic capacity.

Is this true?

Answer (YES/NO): NO